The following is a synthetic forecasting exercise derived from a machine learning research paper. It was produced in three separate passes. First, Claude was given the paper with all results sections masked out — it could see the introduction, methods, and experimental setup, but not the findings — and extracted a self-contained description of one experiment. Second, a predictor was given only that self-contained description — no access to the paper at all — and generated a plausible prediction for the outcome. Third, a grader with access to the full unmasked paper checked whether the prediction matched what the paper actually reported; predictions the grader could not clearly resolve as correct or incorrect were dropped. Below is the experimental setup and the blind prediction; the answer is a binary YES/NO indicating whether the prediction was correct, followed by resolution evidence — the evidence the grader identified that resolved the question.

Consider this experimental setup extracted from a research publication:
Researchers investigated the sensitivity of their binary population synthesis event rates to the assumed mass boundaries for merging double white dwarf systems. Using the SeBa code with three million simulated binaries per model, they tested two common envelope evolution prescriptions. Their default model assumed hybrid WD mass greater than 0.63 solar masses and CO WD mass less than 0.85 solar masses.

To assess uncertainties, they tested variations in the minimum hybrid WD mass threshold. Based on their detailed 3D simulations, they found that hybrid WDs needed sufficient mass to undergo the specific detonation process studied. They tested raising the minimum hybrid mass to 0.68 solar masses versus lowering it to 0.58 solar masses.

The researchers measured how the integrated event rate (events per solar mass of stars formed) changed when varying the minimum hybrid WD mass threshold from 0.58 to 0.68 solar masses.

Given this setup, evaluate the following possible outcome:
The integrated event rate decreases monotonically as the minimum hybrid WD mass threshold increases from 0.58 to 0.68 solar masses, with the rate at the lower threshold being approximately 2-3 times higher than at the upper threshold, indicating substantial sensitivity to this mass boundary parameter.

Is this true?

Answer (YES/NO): NO